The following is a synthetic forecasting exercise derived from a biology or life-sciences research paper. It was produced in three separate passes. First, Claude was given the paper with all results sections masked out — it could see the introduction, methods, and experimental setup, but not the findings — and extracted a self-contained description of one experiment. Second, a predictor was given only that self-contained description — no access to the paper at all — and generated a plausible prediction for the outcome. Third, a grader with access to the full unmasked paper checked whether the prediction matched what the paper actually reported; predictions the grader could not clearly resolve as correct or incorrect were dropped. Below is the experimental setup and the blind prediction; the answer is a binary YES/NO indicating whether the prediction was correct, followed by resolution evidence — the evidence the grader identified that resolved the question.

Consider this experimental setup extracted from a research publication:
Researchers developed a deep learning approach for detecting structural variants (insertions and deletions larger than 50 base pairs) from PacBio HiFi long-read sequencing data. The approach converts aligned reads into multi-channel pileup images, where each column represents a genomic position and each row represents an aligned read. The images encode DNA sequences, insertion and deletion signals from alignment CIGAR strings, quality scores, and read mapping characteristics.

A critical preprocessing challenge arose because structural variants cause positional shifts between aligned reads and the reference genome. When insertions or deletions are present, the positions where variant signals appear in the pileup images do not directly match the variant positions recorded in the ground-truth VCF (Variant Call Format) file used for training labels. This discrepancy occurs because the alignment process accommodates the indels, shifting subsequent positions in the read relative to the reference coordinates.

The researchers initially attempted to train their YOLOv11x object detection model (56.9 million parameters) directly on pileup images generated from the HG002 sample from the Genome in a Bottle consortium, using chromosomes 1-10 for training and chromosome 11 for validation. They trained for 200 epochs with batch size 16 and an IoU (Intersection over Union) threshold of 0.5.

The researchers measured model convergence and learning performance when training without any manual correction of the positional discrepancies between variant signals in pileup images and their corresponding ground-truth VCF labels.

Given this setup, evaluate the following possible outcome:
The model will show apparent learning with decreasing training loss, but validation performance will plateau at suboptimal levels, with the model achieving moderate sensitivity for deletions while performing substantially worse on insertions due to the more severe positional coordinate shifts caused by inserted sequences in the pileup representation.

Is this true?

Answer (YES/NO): NO